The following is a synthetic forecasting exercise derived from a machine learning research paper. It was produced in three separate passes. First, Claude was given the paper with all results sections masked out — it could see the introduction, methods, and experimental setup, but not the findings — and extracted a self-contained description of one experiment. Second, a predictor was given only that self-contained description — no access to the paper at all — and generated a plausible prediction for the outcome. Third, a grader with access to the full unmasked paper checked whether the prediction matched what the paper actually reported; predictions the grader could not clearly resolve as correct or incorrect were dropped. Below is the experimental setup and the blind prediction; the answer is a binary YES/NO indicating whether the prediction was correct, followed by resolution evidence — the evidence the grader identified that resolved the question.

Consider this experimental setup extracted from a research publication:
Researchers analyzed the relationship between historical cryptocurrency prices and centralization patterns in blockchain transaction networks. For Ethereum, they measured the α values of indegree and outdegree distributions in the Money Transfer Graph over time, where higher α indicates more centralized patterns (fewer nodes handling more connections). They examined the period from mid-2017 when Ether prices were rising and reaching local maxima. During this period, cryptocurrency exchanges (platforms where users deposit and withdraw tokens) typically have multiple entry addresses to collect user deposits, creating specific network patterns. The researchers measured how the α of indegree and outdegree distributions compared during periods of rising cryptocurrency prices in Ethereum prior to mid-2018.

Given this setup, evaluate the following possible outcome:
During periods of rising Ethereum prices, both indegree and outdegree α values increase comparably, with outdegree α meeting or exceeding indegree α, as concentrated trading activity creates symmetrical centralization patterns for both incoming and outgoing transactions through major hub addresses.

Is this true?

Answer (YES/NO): NO